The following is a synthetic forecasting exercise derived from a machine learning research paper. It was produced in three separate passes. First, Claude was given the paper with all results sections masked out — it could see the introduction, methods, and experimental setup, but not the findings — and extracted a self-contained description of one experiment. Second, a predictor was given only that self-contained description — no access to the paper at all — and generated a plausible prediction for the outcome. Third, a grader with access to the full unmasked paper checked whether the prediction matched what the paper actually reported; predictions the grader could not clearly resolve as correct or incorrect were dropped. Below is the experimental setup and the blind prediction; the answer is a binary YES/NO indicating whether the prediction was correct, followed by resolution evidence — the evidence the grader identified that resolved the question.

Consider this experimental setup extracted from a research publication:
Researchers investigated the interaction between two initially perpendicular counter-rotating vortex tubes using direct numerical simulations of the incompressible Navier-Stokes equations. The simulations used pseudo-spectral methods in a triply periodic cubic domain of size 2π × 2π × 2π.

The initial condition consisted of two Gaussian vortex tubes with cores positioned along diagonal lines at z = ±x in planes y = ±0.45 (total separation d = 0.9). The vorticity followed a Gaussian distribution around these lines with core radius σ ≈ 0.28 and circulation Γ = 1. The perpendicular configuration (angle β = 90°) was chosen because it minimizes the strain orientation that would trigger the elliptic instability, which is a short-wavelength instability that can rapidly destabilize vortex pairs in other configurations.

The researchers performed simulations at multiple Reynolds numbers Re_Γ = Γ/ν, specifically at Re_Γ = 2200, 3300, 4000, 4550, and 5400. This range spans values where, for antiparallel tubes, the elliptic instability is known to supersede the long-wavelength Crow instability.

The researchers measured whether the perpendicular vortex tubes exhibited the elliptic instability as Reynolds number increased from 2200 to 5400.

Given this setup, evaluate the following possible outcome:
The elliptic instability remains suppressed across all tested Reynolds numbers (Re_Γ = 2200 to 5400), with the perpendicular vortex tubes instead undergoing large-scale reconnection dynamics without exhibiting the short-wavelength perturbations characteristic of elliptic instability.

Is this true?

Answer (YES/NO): YES